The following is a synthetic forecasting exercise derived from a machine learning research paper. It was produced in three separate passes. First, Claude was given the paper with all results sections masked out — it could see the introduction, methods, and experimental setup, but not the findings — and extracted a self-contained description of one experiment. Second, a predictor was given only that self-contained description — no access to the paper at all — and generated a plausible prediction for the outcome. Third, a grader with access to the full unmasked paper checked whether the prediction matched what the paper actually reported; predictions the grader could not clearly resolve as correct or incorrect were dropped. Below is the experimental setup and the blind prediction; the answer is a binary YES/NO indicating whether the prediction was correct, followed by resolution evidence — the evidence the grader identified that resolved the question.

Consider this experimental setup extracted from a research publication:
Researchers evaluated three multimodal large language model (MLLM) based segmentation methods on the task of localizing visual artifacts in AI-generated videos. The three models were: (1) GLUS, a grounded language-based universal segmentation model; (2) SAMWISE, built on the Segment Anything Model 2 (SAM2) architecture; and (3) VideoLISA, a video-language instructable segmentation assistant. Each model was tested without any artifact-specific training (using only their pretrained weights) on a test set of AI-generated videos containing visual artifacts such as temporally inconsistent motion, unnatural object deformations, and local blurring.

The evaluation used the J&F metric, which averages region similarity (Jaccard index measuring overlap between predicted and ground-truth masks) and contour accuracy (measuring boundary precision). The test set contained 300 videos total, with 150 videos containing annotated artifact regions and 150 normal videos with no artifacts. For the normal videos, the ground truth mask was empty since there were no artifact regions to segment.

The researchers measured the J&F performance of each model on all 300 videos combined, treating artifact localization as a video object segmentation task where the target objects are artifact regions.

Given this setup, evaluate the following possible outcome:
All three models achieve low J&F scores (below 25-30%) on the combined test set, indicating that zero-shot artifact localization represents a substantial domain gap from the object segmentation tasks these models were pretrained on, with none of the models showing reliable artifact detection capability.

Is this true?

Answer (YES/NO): YES